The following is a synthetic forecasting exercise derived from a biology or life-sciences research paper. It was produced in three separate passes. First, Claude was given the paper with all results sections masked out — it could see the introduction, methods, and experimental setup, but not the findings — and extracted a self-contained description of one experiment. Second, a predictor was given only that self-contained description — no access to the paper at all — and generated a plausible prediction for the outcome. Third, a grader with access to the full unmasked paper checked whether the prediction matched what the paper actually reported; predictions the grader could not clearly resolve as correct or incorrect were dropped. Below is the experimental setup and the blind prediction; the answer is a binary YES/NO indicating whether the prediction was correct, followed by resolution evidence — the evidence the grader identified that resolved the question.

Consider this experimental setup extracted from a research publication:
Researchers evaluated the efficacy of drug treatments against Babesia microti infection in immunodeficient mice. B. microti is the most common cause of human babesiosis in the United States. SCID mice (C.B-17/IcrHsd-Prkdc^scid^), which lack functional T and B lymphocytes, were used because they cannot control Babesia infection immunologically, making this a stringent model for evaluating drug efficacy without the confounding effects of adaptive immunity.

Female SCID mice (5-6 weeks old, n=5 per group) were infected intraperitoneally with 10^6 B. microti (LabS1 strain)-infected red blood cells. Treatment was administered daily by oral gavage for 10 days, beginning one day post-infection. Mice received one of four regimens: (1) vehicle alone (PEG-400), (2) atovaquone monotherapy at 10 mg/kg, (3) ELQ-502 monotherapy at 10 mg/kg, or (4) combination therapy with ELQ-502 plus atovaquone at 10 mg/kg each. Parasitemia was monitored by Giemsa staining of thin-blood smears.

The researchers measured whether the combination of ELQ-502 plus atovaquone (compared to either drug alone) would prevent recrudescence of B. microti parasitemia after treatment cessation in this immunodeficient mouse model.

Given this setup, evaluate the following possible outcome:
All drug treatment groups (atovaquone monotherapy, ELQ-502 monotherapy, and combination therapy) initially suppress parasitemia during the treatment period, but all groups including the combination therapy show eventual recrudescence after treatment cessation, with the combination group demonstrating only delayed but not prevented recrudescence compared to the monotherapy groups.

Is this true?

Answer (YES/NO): NO